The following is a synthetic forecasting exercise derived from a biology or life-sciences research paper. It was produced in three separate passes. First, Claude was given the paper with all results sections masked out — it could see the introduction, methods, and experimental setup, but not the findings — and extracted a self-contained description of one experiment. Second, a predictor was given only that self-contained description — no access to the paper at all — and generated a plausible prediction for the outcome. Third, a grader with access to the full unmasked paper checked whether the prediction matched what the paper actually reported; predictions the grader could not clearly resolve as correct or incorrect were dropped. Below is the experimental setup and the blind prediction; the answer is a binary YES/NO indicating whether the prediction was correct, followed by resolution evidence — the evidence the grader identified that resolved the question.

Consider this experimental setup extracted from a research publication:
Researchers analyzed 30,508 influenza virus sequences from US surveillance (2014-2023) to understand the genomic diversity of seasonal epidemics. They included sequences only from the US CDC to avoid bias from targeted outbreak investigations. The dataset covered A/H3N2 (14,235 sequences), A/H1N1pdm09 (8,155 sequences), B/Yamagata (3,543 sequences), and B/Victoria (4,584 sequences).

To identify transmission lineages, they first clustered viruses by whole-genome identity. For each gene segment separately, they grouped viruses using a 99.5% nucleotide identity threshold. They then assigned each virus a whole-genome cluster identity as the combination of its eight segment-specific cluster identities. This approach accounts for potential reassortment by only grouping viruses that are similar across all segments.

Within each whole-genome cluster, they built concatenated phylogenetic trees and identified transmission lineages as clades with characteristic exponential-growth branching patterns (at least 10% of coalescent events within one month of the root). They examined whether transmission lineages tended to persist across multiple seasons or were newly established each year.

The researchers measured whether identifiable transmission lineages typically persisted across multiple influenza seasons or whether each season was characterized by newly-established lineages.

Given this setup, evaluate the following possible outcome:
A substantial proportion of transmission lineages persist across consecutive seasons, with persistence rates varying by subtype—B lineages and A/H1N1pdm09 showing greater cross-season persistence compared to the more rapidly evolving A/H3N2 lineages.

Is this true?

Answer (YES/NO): NO